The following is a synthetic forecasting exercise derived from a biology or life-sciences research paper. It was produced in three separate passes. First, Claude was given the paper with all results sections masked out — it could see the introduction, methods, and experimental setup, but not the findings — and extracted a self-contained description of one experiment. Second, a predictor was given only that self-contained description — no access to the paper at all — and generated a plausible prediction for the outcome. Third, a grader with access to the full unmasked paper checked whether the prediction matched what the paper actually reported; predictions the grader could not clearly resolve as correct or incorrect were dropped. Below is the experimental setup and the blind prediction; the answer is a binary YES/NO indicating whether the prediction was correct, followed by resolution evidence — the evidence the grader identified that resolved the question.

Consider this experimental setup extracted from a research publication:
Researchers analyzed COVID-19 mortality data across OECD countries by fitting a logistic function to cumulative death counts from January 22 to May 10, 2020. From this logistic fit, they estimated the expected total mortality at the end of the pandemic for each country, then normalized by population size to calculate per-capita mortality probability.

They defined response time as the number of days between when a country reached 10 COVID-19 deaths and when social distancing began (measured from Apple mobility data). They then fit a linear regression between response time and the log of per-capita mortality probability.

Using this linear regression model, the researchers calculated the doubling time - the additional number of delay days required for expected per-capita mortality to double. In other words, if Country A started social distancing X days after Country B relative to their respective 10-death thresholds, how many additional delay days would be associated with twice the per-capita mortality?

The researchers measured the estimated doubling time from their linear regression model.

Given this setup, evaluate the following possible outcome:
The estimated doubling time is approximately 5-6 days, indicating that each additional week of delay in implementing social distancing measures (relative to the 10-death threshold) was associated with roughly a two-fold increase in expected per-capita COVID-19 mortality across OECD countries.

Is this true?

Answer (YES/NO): NO